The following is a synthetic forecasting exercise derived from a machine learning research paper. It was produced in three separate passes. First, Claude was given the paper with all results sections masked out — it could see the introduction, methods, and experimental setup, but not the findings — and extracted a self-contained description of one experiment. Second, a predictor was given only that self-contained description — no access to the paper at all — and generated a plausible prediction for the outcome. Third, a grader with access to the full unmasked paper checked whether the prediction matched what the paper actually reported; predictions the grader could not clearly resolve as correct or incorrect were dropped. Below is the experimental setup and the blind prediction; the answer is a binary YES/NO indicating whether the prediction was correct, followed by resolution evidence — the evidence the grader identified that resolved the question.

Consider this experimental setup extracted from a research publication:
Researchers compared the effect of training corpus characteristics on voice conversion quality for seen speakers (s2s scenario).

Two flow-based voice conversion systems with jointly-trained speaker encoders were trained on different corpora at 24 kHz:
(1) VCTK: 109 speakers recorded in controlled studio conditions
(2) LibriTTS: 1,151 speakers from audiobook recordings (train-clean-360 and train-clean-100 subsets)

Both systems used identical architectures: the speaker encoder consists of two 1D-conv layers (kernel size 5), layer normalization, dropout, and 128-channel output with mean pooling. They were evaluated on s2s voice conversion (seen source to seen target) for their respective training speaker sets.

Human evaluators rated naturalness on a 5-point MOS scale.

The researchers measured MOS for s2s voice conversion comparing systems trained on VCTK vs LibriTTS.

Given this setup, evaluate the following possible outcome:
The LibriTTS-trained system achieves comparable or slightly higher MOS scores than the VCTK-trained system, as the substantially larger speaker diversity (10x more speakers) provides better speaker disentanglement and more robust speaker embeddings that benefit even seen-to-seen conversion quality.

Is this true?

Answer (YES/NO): NO